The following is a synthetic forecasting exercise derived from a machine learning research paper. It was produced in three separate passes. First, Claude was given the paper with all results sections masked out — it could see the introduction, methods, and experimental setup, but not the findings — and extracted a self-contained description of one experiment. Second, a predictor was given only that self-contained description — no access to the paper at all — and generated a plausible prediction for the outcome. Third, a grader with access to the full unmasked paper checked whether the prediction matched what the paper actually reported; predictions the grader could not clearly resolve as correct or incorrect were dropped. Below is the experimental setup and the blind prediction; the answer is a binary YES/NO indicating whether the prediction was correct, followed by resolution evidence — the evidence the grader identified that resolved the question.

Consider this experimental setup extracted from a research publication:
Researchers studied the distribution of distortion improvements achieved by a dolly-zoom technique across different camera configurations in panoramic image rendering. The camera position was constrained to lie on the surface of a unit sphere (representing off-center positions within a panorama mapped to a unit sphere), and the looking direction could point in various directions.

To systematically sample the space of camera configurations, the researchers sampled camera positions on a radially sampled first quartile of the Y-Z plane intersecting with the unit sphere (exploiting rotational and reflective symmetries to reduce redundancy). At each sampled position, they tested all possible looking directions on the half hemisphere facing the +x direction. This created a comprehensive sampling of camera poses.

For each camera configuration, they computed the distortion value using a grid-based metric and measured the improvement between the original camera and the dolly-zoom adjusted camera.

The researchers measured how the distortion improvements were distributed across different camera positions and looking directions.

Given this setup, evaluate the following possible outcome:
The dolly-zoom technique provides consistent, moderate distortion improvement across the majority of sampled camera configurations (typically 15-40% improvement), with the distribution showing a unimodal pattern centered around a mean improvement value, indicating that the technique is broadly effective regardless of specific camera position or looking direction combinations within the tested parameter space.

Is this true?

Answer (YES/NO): NO